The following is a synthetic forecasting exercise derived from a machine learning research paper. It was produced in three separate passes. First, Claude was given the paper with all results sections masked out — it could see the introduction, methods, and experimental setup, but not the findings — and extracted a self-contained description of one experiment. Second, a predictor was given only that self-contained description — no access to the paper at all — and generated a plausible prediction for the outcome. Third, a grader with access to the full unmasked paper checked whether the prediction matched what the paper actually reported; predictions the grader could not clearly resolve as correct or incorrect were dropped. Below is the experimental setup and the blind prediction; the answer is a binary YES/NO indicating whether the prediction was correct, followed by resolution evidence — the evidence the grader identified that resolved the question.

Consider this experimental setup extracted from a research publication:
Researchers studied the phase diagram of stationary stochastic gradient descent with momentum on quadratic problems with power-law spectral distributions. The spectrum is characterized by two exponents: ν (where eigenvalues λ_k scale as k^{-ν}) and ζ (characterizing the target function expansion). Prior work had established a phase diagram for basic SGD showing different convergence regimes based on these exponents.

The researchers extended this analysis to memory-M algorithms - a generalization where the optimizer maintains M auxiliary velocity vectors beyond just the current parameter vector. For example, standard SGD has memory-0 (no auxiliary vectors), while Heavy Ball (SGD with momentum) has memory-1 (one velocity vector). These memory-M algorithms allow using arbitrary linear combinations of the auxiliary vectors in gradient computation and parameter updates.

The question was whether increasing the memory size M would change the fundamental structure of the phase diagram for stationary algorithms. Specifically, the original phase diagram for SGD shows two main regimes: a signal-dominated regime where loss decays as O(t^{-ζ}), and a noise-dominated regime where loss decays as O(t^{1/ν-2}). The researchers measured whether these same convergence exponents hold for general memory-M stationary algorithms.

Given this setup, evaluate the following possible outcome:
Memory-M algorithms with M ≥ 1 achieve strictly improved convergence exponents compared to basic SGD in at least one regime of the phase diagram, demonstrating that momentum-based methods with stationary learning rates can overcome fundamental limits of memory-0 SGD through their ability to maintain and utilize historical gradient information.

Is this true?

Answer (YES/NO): NO